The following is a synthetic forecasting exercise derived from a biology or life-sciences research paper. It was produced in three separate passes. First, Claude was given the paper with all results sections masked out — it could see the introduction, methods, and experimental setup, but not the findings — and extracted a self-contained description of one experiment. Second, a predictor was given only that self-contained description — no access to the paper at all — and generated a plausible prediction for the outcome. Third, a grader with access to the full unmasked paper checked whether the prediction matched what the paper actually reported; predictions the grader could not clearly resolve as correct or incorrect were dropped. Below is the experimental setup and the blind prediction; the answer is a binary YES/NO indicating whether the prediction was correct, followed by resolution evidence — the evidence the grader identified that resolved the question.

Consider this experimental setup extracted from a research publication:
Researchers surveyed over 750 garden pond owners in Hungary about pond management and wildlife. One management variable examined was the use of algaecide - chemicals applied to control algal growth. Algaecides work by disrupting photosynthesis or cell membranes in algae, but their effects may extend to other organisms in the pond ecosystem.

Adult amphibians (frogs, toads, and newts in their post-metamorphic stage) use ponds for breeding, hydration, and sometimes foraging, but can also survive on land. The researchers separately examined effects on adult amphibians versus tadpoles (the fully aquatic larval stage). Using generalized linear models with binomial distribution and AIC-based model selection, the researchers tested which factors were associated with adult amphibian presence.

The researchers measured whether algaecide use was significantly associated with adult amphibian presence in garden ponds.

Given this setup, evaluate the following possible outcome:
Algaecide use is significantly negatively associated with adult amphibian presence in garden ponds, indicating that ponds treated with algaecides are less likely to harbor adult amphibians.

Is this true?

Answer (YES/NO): YES